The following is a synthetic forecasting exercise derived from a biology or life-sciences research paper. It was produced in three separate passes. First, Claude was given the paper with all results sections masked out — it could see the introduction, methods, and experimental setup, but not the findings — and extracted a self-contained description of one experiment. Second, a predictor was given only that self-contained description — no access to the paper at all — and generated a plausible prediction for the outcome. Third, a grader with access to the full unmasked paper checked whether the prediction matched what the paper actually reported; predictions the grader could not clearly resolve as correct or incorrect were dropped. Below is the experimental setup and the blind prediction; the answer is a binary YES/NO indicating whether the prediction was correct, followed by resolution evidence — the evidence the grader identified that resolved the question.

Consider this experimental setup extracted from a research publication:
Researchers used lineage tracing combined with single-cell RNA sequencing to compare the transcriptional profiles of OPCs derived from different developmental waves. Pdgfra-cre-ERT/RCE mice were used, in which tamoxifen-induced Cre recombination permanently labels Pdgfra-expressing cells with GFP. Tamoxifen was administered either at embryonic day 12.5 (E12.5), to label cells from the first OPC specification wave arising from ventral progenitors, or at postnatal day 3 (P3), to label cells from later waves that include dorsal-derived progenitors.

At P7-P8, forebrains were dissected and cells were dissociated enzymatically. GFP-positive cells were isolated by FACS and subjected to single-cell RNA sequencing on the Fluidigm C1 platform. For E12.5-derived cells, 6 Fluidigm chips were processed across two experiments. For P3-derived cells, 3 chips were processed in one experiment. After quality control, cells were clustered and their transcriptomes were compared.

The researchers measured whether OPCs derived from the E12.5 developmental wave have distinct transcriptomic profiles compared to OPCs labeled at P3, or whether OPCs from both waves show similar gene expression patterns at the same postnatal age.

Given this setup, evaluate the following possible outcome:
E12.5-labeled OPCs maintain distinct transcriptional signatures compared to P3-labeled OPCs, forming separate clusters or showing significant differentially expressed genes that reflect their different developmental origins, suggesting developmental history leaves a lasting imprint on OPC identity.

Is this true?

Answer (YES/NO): NO